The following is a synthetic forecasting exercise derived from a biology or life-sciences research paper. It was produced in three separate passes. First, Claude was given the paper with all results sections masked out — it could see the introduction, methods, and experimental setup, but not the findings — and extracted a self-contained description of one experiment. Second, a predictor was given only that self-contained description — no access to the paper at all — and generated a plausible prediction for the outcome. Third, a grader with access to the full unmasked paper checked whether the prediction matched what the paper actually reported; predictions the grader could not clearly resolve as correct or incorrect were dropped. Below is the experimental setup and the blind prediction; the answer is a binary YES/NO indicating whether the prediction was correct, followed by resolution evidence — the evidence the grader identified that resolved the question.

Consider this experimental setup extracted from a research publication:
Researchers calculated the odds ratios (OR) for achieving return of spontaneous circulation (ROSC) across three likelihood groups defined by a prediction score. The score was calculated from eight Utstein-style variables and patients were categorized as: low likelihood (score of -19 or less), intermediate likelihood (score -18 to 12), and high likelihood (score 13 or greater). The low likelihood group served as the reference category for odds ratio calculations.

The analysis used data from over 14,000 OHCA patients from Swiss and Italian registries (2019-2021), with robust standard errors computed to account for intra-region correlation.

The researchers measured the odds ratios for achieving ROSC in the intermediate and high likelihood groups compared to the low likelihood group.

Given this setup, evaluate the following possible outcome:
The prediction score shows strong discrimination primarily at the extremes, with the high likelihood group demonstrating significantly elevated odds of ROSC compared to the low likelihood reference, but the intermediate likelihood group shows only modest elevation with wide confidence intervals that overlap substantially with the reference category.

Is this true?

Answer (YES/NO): NO